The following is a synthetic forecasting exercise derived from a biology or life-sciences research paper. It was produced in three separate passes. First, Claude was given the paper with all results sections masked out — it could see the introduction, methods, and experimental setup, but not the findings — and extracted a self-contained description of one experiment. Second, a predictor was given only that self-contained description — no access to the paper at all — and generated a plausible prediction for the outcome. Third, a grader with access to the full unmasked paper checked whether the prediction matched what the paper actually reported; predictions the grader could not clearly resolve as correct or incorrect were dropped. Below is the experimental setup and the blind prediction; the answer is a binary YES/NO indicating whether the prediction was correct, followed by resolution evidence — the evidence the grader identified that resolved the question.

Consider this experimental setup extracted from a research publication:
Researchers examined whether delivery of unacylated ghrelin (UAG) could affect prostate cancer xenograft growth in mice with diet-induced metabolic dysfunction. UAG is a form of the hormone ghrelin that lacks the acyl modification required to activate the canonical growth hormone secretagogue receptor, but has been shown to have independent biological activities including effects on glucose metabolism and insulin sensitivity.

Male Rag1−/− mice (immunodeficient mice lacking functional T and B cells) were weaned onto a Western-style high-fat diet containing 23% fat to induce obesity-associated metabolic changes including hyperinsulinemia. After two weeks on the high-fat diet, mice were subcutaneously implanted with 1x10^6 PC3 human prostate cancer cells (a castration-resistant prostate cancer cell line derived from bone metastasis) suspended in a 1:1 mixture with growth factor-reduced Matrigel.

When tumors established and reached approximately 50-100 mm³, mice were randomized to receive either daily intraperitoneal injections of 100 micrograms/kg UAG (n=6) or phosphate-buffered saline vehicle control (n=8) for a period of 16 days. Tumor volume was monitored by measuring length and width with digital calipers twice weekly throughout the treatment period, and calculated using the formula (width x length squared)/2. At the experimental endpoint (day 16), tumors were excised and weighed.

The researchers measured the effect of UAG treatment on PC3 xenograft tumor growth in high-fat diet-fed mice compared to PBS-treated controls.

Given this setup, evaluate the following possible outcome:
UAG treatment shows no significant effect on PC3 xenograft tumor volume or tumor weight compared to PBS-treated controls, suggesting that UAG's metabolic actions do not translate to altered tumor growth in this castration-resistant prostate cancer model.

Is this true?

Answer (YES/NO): YES